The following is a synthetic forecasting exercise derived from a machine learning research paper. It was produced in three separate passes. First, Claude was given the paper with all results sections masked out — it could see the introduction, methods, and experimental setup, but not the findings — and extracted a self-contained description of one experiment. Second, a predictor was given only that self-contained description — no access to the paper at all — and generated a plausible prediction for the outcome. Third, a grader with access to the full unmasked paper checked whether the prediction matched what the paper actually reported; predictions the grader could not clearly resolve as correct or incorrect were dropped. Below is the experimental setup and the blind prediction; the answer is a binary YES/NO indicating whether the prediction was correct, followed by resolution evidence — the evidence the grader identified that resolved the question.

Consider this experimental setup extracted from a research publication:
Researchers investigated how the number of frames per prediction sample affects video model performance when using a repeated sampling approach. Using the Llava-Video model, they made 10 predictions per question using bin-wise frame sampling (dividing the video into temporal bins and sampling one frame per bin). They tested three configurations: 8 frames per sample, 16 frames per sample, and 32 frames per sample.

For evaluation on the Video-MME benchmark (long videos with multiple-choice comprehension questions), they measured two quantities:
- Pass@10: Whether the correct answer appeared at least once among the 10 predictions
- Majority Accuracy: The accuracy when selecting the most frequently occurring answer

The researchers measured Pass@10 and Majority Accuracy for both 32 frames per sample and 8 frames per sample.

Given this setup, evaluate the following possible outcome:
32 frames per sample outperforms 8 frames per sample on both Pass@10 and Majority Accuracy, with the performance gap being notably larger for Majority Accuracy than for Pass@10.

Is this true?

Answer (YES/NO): YES